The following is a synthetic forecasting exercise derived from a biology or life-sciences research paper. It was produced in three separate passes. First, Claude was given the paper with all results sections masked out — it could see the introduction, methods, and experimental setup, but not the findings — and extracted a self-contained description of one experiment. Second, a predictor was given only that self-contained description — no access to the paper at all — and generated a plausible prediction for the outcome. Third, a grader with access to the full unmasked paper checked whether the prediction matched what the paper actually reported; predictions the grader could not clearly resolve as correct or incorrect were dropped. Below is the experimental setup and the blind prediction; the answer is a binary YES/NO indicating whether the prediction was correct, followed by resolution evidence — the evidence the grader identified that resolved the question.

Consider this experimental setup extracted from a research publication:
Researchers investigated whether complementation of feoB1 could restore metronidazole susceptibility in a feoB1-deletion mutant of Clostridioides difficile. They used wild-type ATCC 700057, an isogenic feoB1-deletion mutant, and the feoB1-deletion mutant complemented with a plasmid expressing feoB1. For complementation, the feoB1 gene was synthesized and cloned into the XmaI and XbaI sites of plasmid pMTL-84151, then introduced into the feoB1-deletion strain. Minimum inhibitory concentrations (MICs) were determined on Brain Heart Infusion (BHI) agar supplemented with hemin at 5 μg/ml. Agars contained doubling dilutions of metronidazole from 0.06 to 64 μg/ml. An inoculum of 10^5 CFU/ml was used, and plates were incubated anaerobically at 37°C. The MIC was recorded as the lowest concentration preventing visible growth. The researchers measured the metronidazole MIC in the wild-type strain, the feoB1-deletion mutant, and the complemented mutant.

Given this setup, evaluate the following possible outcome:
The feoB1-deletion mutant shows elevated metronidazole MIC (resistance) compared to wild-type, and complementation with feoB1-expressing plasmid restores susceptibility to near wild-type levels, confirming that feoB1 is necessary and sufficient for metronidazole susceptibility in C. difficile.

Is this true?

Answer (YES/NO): YES